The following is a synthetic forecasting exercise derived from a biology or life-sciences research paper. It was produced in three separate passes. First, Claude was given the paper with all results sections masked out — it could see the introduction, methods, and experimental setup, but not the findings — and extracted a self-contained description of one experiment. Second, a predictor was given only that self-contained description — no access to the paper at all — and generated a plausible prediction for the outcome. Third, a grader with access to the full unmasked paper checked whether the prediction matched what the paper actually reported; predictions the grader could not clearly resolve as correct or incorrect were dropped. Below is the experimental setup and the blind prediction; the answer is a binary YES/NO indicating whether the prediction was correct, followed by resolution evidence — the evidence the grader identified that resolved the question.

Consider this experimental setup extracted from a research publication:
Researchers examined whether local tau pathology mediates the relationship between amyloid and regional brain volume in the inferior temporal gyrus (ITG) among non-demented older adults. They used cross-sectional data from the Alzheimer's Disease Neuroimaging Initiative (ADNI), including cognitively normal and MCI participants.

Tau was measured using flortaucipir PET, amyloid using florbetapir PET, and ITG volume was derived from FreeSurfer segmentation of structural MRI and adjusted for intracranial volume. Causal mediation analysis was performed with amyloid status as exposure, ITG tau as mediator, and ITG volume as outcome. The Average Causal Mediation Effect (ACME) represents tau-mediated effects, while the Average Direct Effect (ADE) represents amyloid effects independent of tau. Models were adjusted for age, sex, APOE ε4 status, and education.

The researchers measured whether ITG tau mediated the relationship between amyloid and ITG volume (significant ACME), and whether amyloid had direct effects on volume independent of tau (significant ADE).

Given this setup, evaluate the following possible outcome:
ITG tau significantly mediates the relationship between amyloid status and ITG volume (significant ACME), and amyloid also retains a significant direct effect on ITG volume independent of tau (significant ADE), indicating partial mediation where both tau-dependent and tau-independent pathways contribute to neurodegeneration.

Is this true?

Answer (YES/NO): NO